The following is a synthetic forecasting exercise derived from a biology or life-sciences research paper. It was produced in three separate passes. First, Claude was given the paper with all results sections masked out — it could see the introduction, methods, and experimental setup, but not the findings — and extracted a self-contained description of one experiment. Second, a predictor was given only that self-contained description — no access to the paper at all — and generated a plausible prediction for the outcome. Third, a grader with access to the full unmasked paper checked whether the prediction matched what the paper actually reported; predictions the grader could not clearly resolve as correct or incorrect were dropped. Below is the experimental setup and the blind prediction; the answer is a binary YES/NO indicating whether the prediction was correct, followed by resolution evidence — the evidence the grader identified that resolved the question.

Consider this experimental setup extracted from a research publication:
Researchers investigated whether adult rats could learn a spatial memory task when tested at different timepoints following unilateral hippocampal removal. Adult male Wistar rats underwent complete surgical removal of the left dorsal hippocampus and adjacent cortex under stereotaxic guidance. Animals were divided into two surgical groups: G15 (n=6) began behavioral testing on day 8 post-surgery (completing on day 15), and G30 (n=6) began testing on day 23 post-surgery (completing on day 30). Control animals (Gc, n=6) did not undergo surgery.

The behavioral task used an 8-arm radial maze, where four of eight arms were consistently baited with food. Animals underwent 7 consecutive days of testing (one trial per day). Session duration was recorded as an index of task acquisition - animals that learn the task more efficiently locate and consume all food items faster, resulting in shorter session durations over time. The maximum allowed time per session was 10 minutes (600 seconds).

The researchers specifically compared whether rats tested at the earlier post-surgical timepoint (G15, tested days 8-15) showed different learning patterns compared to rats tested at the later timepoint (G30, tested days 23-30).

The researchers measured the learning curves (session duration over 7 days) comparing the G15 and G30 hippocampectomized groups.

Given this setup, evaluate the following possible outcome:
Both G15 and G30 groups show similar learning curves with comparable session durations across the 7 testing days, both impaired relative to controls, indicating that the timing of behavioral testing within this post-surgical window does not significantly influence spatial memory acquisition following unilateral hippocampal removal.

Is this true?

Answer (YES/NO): NO